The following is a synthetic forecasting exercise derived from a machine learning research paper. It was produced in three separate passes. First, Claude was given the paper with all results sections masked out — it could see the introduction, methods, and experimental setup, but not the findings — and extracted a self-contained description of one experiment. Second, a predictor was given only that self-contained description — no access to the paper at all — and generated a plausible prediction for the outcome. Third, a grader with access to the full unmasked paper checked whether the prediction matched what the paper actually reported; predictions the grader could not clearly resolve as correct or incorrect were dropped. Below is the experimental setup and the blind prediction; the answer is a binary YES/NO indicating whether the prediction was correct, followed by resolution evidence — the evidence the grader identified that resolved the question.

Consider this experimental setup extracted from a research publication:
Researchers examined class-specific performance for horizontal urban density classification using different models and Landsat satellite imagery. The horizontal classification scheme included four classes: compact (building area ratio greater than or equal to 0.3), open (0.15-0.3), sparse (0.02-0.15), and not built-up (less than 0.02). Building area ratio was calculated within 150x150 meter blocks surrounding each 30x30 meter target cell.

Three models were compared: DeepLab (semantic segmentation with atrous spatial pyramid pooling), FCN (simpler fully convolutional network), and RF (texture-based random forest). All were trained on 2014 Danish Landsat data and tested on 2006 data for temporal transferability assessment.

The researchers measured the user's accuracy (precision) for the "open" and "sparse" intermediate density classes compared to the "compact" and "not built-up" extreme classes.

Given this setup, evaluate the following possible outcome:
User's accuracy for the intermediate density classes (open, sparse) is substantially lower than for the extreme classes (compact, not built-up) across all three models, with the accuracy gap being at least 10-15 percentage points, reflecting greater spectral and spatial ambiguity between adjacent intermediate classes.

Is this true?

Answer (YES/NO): NO